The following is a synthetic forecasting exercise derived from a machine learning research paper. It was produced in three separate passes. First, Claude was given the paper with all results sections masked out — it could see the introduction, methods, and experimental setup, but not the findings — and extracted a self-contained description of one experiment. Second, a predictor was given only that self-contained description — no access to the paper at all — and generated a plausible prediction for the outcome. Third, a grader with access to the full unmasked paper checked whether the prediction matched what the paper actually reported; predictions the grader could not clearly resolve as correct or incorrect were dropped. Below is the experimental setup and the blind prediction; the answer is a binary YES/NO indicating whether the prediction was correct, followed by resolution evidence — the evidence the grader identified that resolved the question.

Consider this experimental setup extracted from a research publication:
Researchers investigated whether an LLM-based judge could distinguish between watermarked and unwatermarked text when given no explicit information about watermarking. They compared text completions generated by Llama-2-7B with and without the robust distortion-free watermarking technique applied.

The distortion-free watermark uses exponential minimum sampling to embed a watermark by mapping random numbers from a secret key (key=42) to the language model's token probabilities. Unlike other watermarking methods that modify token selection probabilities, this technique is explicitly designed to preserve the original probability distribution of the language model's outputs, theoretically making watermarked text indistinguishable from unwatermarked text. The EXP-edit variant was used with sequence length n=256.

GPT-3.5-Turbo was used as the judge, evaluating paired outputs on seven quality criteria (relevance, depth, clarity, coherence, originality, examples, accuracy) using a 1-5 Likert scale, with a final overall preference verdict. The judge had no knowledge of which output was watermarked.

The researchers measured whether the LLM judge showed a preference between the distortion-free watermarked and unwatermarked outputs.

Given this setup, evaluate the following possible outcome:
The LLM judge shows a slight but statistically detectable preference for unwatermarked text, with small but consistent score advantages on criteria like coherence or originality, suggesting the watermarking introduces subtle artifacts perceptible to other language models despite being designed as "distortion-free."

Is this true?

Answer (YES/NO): NO